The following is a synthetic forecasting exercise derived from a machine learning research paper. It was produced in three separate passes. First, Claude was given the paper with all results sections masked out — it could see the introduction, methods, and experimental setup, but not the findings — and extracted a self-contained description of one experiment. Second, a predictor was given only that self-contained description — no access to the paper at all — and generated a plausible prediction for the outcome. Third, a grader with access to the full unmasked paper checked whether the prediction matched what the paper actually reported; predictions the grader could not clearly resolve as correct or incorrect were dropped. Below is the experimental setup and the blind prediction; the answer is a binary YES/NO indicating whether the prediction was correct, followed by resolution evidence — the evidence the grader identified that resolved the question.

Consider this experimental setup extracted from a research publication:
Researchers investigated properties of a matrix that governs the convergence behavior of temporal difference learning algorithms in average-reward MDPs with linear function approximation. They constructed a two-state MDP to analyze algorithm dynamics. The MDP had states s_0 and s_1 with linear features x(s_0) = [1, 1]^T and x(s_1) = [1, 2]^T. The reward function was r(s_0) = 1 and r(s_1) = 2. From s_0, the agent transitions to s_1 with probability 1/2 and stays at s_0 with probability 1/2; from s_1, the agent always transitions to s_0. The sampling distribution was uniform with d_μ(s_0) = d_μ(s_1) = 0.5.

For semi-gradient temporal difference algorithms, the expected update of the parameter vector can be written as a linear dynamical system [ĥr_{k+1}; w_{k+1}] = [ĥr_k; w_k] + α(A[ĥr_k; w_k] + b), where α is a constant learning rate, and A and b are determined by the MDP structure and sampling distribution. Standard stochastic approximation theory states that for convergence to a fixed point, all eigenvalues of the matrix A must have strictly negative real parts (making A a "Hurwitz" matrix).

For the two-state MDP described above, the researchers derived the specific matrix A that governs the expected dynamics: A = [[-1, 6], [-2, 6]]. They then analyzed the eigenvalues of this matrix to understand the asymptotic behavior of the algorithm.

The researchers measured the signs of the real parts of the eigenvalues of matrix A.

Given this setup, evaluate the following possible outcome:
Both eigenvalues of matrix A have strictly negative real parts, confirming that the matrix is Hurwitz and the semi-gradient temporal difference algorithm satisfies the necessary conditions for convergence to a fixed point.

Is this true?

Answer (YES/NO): NO